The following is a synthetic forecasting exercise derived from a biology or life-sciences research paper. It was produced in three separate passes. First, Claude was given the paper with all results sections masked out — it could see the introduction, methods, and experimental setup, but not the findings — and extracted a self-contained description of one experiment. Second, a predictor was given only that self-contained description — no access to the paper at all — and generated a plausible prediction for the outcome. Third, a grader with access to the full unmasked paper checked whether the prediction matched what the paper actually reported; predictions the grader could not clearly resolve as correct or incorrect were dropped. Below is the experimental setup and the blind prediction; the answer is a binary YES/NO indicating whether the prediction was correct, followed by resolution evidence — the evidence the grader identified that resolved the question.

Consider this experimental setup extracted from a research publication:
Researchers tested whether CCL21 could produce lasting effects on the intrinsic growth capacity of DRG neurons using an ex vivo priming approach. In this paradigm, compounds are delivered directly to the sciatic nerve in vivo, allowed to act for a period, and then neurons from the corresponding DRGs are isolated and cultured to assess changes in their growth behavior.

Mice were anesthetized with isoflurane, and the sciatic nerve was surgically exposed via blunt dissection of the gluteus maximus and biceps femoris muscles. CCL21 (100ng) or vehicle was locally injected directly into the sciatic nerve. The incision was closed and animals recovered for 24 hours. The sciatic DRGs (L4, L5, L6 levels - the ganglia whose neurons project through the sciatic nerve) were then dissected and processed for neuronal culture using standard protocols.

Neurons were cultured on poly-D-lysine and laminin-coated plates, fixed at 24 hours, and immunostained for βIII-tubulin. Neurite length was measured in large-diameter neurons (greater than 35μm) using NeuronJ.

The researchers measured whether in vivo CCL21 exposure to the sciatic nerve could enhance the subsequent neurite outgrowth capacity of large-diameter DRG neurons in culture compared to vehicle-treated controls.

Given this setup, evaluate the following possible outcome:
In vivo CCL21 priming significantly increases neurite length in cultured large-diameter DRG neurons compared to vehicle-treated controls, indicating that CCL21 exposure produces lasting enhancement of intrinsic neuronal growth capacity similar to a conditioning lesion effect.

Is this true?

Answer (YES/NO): YES